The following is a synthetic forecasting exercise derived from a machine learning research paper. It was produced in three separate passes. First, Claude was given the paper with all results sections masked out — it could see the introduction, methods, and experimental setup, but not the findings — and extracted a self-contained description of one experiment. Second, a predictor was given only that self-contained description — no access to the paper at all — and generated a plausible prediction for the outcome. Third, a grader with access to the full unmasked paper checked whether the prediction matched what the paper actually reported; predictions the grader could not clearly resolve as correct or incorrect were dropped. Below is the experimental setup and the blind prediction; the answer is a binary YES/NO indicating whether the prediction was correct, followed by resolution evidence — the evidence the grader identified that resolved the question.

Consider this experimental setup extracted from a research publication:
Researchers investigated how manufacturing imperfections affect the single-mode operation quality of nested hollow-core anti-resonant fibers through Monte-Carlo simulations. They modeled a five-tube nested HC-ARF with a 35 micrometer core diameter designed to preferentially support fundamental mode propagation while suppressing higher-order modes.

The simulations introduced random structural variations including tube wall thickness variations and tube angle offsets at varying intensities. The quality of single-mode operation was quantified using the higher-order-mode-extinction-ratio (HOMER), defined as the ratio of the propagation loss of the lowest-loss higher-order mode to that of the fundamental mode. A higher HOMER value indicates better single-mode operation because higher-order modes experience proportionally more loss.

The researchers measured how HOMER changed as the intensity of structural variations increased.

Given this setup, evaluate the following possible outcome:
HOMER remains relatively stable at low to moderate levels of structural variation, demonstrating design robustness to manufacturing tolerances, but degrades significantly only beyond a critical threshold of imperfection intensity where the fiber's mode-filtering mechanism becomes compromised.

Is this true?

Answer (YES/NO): NO